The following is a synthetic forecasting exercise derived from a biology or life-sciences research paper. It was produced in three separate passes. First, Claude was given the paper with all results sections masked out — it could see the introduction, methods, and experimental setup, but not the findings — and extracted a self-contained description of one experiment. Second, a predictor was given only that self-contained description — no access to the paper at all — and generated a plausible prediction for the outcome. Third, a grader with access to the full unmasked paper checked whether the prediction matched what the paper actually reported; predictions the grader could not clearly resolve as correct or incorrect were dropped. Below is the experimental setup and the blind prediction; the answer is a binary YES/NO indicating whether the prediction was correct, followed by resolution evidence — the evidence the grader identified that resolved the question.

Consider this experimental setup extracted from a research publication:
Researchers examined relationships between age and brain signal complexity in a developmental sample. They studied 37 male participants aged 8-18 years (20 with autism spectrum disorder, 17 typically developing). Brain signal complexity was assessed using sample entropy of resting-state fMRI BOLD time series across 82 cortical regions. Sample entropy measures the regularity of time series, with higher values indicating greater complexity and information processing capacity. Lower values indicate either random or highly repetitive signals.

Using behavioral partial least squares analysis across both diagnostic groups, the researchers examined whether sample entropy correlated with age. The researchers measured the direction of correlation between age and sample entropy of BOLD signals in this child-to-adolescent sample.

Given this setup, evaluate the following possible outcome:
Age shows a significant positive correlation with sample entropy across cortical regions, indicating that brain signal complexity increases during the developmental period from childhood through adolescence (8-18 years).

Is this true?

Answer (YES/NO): YES